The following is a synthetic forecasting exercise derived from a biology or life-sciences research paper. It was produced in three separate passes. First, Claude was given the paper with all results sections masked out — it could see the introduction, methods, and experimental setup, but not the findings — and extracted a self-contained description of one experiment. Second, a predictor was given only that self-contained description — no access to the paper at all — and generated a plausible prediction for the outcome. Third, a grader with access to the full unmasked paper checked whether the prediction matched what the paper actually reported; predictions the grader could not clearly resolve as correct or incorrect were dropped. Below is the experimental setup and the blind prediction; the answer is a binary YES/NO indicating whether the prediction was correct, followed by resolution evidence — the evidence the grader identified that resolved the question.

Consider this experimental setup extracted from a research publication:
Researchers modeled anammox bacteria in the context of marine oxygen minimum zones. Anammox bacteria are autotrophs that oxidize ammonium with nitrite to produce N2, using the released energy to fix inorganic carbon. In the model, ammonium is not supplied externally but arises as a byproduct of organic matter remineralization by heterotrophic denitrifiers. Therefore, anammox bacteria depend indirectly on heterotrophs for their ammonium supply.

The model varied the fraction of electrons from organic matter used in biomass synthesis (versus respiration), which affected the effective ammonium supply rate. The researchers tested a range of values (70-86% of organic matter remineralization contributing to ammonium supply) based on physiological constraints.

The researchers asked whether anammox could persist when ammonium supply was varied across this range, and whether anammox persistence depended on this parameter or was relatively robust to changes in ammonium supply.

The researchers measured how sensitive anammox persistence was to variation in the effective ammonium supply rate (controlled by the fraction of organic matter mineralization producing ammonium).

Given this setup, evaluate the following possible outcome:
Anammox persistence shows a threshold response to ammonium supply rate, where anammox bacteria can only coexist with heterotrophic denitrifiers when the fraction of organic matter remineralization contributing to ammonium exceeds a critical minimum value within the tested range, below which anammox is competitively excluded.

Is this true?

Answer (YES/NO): NO